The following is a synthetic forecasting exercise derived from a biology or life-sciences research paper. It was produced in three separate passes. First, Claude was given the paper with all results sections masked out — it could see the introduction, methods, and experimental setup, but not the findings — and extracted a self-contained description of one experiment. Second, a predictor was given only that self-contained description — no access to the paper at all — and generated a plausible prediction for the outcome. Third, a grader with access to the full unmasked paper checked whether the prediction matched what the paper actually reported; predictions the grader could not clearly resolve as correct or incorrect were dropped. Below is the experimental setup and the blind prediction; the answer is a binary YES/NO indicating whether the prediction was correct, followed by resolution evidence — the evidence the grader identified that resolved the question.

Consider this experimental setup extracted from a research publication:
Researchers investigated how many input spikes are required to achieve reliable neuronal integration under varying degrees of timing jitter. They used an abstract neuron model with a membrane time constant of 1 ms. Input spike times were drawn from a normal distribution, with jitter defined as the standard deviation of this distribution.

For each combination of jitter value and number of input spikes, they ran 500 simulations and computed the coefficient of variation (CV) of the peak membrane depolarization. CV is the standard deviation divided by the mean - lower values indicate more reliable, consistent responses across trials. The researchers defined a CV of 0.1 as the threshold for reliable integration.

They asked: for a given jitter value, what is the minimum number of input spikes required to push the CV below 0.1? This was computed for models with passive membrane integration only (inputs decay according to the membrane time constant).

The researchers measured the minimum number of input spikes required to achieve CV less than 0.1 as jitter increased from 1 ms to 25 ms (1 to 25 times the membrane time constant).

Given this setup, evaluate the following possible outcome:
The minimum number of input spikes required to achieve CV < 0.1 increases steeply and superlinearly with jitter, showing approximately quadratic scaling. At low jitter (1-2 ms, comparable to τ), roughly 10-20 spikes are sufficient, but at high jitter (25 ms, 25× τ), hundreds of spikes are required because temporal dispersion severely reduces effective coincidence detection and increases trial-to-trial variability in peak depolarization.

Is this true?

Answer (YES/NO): NO